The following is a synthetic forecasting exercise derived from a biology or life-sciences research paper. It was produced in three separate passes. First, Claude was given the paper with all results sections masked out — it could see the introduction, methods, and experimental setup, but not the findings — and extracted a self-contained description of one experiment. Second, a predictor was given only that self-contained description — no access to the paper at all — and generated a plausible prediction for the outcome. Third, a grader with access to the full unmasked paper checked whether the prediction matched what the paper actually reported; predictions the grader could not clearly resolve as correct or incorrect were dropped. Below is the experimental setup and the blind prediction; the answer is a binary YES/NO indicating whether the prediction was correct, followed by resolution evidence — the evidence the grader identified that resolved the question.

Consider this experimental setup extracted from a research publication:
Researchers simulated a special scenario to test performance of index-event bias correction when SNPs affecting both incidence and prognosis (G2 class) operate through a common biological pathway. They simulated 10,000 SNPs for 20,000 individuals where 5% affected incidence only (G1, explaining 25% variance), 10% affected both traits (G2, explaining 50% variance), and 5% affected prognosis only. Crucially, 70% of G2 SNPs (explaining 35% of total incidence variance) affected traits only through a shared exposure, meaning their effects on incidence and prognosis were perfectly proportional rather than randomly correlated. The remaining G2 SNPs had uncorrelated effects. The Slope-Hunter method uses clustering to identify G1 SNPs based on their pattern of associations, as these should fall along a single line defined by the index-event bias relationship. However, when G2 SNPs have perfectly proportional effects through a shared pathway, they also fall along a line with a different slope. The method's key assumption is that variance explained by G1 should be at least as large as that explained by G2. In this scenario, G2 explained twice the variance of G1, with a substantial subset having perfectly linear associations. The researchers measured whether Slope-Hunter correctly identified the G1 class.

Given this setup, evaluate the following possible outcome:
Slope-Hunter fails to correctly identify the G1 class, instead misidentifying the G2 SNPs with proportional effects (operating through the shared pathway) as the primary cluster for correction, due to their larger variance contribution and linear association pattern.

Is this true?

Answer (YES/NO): YES